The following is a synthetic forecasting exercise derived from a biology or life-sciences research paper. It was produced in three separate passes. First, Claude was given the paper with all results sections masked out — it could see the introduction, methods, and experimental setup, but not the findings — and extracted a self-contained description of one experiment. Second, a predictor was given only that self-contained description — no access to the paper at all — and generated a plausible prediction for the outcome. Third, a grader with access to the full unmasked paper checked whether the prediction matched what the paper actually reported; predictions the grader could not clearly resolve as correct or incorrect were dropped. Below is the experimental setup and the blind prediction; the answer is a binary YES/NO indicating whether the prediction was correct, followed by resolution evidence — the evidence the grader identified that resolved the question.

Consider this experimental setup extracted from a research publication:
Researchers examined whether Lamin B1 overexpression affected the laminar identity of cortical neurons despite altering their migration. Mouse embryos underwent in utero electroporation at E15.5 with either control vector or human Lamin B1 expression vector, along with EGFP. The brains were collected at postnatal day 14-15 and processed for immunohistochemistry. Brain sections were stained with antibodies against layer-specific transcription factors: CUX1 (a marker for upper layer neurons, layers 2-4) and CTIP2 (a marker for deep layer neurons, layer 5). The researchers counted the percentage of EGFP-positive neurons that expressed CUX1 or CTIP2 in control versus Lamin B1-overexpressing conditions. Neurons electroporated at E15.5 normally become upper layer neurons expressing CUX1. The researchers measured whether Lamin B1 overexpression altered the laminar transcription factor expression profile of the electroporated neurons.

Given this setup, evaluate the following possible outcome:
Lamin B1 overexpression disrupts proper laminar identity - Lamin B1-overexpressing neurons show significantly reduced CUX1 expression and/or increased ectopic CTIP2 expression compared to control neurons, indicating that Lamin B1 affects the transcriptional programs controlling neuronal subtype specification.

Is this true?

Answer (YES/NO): NO